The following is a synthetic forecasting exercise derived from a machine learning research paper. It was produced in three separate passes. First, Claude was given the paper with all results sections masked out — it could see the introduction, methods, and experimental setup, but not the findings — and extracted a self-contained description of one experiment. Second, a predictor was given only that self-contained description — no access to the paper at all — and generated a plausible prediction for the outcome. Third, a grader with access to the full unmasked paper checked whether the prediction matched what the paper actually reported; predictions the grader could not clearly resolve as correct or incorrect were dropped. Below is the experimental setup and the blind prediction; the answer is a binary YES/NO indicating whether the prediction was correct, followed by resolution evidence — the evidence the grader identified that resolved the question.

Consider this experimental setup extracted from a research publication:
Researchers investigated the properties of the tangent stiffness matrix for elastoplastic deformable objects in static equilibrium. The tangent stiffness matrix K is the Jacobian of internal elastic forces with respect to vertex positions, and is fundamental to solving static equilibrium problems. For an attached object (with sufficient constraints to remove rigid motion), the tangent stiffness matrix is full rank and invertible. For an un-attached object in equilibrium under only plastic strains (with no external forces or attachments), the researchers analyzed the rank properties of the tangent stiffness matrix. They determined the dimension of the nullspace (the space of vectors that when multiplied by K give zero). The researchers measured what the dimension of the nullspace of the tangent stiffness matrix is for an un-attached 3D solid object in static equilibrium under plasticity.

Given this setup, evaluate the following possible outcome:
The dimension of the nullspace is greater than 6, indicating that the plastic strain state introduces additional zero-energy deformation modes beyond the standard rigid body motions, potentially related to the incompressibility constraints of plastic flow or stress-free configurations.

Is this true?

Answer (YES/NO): NO